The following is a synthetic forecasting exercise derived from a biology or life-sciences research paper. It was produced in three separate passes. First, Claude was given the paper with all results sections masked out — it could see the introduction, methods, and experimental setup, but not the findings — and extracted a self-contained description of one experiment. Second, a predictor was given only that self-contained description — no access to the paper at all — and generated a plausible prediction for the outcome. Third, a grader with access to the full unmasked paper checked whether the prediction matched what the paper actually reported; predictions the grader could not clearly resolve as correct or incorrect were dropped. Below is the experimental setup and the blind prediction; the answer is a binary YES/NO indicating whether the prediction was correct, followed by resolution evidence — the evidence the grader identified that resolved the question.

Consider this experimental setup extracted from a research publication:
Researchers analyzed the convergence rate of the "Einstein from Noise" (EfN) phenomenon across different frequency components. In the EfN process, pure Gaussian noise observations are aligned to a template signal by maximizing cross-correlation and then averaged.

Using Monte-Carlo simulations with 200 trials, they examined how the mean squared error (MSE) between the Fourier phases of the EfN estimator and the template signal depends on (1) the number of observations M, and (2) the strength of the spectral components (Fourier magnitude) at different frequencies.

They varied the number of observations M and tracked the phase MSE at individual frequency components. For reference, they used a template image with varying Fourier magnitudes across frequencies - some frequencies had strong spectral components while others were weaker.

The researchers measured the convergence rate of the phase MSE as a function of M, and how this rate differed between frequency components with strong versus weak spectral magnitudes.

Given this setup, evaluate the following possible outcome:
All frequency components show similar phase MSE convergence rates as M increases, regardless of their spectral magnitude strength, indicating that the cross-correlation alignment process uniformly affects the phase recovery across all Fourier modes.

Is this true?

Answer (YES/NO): NO